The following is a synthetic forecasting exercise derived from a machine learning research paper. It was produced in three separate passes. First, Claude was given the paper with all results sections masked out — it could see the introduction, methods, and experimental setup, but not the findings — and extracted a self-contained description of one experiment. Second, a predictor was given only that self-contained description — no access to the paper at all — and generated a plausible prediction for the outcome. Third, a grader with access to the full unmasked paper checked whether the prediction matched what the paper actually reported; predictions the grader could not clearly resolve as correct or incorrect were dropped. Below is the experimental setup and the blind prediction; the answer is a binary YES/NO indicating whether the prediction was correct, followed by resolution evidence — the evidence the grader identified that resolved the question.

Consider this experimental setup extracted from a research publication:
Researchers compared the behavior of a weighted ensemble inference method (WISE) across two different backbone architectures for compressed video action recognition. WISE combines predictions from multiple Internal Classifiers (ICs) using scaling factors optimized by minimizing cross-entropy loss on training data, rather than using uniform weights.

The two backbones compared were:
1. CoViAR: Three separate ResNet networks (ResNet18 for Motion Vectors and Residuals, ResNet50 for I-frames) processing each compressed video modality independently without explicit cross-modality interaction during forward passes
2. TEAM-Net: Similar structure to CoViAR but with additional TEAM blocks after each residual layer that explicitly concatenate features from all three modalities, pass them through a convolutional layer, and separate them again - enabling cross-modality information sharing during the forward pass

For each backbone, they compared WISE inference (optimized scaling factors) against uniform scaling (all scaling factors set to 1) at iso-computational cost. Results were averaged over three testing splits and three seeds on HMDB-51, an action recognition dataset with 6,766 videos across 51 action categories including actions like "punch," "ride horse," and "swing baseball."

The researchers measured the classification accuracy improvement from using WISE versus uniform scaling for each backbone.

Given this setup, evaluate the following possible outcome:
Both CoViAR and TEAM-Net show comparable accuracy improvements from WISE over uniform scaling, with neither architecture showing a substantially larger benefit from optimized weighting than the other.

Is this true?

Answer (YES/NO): NO